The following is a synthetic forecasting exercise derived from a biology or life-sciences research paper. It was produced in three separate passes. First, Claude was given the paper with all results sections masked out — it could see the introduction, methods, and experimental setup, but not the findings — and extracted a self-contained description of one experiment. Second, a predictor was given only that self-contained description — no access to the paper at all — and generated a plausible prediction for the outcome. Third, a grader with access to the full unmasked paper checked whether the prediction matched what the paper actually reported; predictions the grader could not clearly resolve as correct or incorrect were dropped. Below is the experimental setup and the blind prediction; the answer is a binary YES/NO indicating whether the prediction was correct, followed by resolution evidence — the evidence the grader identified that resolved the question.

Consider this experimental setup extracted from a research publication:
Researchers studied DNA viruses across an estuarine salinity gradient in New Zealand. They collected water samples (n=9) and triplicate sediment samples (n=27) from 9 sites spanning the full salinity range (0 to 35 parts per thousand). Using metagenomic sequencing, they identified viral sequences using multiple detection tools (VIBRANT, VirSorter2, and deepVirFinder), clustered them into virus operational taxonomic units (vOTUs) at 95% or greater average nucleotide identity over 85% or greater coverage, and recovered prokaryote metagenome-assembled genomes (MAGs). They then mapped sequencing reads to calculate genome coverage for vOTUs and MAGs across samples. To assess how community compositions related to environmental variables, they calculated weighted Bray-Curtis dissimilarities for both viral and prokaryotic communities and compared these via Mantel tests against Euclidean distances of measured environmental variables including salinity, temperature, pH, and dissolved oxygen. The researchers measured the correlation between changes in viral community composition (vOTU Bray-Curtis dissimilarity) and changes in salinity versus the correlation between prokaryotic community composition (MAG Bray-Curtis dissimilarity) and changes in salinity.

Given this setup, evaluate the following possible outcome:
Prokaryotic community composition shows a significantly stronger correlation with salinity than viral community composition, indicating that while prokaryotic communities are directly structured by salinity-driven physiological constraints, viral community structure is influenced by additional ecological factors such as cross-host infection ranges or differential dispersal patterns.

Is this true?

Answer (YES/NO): NO